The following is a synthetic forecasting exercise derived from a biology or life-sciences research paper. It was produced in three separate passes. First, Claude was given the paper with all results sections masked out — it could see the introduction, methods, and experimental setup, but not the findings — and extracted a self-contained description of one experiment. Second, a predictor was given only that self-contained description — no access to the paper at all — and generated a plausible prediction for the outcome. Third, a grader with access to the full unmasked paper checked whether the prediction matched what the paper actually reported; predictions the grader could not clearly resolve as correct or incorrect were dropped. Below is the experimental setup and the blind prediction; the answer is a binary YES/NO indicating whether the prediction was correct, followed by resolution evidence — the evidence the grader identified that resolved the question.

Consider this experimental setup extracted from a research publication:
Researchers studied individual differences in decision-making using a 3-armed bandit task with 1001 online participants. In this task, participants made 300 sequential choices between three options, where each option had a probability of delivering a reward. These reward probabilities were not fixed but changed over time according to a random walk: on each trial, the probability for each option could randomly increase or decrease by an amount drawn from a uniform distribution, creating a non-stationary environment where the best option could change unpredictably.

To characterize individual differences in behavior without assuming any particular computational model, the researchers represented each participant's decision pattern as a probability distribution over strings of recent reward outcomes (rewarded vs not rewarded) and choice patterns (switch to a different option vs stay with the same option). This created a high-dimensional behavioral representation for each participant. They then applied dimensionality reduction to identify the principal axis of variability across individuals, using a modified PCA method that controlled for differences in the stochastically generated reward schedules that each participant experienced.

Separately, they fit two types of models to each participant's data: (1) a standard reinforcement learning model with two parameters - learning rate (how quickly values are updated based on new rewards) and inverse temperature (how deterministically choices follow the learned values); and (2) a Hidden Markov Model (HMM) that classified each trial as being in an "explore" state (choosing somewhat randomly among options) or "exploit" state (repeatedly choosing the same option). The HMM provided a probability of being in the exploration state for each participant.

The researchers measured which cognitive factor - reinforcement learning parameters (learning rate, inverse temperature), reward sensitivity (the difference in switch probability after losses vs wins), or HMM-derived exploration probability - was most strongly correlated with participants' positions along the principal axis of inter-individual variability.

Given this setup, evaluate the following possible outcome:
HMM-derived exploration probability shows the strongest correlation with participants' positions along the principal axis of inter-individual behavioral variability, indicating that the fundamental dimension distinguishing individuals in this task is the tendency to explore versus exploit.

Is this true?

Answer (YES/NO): YES